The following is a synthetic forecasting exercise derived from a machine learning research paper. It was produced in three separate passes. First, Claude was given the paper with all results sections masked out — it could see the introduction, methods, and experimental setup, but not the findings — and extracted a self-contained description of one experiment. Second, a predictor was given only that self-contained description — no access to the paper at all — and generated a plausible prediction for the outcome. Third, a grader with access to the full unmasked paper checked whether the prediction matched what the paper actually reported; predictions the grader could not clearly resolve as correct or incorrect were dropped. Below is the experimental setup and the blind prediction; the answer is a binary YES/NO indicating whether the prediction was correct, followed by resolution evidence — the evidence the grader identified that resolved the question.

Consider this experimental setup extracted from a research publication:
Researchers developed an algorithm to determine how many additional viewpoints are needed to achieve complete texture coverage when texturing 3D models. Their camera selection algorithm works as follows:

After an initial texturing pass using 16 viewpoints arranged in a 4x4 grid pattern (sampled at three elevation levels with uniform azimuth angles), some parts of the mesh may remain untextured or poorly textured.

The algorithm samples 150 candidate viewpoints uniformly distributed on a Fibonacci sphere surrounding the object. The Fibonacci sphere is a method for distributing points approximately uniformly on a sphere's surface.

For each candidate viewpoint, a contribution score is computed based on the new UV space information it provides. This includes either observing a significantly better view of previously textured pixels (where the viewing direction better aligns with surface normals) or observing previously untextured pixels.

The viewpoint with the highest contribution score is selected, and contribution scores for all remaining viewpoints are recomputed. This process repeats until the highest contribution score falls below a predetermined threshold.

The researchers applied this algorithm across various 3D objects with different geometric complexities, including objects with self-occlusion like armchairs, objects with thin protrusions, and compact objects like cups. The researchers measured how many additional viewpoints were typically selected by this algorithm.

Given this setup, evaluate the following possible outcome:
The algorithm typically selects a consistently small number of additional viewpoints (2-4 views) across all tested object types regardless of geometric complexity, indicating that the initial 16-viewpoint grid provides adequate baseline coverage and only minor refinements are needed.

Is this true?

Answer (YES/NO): YES